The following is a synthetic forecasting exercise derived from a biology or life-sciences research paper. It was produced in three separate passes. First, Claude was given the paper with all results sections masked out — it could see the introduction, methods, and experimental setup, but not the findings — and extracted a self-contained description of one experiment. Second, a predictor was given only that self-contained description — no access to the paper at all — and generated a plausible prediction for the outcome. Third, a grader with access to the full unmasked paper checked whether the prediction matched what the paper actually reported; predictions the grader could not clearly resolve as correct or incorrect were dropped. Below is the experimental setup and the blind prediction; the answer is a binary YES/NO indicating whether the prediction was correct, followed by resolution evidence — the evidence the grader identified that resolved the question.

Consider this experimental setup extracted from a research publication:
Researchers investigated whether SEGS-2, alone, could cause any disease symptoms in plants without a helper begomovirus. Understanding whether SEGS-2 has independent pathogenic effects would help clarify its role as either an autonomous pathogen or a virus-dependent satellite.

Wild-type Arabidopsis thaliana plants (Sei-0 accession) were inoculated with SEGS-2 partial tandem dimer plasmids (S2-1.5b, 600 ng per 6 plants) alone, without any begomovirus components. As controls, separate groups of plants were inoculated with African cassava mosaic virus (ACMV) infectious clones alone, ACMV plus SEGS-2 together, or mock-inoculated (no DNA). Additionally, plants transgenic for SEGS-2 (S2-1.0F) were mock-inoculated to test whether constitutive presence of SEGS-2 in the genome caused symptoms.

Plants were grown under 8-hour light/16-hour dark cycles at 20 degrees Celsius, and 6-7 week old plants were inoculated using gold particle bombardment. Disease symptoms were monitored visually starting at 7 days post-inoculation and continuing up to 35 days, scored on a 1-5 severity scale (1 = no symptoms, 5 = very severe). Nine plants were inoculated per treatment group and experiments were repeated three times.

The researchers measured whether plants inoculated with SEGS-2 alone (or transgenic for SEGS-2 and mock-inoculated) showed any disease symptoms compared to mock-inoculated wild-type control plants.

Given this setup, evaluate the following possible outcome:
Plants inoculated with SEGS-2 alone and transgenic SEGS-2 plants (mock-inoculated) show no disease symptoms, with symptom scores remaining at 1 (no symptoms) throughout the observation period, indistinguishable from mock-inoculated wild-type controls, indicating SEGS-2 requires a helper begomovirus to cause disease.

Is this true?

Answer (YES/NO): YES